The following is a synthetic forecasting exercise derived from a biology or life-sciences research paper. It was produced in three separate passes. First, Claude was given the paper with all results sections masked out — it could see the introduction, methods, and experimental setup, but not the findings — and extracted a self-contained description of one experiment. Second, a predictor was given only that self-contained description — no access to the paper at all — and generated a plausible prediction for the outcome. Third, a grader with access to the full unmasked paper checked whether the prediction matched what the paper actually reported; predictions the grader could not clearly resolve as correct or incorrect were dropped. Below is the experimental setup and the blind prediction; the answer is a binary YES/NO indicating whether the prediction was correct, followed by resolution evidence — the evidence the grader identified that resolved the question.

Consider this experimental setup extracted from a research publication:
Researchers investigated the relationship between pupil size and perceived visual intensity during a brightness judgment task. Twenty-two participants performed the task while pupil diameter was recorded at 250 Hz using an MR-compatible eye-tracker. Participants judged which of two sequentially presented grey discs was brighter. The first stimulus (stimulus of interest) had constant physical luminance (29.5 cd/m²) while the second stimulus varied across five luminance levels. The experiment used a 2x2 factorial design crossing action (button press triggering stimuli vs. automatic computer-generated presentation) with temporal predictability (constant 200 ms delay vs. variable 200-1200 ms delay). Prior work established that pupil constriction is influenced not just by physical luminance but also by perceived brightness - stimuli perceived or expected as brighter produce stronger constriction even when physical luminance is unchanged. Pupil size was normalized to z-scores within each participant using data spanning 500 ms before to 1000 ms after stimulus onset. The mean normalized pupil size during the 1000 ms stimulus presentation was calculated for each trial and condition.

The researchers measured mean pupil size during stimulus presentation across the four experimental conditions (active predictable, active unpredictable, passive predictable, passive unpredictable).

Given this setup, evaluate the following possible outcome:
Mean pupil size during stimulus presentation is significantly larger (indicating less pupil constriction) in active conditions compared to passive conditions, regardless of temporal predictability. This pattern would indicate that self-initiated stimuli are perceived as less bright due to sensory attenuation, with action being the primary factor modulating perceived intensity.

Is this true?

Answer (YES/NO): YES